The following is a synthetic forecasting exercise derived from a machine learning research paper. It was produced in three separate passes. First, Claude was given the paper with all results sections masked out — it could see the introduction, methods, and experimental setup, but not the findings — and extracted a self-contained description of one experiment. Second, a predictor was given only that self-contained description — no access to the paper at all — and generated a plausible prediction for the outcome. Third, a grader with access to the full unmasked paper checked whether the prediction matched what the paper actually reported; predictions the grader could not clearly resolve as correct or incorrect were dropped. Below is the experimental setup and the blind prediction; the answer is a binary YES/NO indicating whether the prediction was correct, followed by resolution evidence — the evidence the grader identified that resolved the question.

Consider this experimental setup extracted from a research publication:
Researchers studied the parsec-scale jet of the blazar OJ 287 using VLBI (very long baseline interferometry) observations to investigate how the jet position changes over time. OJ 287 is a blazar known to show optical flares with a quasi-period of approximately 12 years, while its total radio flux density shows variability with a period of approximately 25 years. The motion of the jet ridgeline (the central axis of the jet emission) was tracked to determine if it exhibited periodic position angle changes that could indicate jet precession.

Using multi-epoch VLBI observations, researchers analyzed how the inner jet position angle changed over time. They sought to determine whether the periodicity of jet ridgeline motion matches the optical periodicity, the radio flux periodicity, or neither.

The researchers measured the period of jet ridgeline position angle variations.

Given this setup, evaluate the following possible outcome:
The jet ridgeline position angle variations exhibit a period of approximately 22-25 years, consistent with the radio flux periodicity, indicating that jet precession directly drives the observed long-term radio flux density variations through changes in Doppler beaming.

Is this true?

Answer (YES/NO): NO